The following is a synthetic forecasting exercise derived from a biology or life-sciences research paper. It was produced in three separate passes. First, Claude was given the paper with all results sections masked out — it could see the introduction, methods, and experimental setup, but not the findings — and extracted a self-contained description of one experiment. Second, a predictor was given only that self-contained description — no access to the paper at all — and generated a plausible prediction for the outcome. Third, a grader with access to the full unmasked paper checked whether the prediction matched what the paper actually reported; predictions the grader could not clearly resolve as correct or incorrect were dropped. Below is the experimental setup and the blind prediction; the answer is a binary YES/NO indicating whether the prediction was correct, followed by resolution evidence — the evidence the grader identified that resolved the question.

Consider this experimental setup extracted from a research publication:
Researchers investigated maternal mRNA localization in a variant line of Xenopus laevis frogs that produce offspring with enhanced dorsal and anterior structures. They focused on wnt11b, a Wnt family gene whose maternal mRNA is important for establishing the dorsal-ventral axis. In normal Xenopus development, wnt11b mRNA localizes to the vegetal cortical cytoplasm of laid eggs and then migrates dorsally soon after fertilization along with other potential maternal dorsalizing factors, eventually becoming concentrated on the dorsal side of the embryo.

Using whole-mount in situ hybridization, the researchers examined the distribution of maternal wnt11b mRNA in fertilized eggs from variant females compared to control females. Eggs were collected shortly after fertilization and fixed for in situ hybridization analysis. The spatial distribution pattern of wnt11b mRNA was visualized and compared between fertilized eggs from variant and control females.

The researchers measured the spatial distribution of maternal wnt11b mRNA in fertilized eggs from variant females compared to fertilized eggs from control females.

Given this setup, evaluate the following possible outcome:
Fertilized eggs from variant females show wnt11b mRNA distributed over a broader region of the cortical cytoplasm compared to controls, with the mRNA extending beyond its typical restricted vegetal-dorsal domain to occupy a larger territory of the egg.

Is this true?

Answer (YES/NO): YES